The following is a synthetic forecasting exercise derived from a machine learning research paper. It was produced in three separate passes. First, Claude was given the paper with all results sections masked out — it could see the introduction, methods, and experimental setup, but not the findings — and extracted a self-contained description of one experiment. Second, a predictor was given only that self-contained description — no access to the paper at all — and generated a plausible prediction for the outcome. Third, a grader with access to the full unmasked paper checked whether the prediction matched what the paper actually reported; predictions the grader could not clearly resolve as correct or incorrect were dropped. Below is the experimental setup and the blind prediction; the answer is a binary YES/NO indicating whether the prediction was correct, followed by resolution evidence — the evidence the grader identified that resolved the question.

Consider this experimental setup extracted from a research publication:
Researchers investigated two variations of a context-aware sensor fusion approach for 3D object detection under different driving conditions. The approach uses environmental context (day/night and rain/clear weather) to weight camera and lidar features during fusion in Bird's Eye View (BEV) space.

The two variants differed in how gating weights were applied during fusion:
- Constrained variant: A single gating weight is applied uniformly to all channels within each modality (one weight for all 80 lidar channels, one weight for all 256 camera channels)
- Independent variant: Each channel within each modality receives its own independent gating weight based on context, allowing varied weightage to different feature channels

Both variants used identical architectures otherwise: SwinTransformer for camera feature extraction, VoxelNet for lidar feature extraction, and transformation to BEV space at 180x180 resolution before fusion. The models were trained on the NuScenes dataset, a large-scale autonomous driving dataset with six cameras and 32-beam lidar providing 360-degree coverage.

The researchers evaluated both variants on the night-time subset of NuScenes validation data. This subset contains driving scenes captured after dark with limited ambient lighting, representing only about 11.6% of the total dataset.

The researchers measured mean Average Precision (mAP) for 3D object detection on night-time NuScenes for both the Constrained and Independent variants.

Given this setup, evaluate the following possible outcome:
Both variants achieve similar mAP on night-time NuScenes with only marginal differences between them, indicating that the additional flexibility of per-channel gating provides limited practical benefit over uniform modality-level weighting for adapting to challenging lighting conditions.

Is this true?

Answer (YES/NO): NO